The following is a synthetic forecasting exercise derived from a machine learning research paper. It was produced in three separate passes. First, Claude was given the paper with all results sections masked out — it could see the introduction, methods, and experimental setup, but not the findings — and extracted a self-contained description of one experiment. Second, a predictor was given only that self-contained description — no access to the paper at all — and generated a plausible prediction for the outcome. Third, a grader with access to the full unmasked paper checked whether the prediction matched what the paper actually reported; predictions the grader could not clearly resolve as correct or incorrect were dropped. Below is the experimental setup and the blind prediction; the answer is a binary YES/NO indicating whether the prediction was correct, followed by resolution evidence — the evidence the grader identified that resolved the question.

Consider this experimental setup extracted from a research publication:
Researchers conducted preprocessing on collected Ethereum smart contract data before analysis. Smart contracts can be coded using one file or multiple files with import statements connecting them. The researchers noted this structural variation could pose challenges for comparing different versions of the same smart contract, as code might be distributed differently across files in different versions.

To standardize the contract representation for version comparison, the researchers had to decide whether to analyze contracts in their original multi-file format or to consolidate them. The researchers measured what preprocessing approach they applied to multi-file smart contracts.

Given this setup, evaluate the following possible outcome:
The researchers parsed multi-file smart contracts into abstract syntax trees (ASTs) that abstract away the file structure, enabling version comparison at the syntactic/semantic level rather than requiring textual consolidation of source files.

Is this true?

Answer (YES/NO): NO